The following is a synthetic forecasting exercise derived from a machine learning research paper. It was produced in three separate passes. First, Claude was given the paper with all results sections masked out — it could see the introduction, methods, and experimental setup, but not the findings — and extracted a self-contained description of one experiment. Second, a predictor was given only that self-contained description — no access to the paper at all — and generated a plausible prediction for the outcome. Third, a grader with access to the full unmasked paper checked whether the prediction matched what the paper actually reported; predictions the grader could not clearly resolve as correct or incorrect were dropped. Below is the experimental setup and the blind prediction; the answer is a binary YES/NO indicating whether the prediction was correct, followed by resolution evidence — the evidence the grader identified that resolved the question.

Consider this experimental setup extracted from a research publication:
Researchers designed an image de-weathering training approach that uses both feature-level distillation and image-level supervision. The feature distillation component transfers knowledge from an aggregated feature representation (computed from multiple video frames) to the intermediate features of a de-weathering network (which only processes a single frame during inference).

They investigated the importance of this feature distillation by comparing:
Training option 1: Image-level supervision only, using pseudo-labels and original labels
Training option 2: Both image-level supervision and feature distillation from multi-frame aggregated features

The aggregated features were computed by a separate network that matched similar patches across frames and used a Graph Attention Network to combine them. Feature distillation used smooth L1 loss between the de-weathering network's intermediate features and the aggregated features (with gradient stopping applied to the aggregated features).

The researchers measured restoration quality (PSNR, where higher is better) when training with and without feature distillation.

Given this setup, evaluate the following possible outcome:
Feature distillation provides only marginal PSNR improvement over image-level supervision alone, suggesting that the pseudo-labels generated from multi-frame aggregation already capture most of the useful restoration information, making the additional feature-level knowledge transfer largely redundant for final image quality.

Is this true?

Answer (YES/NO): YES